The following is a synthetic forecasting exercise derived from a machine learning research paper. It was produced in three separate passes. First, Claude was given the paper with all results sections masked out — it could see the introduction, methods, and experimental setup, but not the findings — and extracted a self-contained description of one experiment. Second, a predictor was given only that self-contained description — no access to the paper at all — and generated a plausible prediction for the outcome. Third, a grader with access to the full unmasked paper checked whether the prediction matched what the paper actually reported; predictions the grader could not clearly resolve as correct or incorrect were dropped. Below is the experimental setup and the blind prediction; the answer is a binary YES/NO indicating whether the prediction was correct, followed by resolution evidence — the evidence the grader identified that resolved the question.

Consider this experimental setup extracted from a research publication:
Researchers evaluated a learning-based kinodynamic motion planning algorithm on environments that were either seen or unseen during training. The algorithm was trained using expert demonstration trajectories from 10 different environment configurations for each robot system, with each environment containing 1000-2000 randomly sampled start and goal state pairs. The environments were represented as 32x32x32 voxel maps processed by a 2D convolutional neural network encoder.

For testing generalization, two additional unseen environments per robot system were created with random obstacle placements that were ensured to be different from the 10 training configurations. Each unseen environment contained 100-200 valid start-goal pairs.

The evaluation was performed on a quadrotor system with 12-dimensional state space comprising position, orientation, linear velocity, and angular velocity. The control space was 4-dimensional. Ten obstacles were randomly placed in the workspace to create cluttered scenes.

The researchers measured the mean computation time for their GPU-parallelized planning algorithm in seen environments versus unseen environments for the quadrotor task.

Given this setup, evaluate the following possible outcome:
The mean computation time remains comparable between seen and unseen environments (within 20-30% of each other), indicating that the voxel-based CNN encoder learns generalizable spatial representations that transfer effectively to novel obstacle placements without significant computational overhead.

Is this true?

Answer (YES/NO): YES